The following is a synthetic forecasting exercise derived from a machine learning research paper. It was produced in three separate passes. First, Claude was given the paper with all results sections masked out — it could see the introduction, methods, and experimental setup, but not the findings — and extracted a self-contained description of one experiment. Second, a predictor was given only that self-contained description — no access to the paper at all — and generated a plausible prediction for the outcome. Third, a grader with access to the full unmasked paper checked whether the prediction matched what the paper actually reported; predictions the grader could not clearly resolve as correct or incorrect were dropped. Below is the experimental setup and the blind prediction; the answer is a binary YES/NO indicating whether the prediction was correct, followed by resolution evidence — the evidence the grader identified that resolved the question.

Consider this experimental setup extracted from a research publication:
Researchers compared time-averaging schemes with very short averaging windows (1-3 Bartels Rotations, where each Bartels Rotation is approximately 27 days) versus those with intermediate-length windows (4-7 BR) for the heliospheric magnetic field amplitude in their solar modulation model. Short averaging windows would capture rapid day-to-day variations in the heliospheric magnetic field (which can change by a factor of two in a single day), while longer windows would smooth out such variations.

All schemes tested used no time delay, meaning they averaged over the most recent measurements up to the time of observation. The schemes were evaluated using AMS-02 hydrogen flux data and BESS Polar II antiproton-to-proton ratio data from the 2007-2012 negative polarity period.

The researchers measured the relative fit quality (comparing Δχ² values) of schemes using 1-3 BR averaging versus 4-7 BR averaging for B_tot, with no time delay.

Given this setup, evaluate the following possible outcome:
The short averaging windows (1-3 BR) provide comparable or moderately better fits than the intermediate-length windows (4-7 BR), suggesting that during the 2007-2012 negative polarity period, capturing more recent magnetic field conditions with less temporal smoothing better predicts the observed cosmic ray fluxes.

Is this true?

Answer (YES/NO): NO